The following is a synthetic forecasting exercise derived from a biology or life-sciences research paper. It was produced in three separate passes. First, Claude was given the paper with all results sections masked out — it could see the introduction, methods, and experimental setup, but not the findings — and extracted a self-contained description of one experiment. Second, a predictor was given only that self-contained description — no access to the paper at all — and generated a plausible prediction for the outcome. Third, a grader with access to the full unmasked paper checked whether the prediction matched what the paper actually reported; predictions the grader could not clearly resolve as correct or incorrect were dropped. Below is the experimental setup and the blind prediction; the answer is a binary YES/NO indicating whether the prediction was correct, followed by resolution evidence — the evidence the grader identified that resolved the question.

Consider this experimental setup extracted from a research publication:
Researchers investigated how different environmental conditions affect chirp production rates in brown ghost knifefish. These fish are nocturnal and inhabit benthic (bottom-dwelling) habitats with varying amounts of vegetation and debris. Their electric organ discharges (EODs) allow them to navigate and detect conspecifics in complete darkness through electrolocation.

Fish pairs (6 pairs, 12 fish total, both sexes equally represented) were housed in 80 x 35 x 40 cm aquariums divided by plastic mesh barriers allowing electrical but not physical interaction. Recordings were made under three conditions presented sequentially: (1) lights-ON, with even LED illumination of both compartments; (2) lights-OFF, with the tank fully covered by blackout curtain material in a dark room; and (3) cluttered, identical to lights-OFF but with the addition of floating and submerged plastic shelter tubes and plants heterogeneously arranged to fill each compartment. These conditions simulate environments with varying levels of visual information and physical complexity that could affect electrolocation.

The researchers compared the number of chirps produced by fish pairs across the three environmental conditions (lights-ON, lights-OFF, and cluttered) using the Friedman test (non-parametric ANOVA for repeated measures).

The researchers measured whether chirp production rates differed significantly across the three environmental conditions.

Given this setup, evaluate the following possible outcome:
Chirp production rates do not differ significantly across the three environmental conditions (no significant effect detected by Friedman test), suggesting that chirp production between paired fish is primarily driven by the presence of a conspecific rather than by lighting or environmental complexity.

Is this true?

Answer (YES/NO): NO